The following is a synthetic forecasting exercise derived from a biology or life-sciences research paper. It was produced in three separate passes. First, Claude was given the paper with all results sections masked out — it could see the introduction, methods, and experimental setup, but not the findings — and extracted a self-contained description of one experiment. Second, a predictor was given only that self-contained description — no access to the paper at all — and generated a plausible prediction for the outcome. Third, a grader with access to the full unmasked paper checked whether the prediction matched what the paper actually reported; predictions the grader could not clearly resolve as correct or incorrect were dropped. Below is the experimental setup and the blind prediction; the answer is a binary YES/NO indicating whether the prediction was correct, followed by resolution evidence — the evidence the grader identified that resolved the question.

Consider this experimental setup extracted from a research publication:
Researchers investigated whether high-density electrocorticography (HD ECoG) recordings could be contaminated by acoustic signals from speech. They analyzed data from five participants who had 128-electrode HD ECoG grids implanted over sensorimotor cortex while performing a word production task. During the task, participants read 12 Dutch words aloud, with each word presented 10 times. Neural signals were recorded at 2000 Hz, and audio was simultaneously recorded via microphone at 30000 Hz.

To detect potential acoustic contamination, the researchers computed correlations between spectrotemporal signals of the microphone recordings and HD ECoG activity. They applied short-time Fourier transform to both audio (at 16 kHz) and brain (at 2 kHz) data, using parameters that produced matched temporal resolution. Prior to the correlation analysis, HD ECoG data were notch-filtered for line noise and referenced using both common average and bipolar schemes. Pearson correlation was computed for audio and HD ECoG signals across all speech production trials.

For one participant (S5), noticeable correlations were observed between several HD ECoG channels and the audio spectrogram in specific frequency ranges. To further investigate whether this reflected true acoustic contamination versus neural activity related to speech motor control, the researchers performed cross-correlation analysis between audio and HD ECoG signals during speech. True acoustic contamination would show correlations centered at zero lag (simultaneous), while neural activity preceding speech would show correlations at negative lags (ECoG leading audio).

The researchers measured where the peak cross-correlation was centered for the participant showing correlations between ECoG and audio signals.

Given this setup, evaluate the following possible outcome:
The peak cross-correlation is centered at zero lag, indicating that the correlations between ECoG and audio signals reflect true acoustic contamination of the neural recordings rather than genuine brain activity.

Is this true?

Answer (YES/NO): NO